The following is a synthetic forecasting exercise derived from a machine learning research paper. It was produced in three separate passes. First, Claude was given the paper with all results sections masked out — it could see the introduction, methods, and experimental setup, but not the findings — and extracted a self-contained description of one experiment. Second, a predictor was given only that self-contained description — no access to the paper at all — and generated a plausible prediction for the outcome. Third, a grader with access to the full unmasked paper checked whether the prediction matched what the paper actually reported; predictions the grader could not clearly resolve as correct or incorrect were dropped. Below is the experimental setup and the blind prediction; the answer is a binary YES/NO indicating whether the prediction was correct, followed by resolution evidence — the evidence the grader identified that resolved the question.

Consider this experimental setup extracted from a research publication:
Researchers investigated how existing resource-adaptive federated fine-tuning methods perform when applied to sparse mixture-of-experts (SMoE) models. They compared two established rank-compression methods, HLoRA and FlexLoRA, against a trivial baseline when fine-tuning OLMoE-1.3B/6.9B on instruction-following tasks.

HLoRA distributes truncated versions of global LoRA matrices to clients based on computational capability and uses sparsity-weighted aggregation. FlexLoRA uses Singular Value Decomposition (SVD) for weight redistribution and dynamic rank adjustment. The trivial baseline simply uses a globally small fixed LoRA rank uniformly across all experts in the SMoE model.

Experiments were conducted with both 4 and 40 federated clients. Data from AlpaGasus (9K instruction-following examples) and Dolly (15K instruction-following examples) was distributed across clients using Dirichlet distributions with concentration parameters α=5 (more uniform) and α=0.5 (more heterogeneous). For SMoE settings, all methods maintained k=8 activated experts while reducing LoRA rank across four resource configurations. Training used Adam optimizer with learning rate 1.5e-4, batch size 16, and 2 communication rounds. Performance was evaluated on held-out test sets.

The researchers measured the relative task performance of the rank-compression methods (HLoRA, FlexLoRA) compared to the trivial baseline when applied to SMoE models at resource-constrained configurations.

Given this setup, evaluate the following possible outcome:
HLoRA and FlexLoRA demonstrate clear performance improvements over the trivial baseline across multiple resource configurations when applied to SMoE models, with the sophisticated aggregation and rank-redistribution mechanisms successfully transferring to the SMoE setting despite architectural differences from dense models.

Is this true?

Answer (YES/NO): NO